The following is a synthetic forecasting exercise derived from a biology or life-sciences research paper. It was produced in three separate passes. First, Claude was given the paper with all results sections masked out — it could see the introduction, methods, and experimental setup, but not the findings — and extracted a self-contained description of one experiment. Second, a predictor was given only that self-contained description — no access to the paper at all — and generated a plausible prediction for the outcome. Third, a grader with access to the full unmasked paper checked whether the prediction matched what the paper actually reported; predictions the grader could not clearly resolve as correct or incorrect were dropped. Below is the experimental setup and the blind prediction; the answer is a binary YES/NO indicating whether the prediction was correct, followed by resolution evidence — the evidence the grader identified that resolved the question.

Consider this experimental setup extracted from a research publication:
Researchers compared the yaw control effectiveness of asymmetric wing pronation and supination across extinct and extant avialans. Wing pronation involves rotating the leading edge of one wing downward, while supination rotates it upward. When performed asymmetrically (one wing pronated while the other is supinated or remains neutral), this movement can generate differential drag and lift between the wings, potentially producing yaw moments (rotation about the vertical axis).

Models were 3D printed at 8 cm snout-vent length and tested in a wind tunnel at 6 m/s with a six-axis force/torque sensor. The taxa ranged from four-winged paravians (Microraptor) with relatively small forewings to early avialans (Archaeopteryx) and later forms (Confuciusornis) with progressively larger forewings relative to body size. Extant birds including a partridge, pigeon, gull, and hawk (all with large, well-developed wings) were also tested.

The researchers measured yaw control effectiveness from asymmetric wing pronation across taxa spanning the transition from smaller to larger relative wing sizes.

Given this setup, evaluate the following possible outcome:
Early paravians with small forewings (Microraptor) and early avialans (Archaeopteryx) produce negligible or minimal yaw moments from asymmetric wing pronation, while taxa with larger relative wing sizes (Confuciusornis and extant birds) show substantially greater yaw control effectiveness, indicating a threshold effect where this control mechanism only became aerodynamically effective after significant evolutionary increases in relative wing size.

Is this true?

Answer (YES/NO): NO